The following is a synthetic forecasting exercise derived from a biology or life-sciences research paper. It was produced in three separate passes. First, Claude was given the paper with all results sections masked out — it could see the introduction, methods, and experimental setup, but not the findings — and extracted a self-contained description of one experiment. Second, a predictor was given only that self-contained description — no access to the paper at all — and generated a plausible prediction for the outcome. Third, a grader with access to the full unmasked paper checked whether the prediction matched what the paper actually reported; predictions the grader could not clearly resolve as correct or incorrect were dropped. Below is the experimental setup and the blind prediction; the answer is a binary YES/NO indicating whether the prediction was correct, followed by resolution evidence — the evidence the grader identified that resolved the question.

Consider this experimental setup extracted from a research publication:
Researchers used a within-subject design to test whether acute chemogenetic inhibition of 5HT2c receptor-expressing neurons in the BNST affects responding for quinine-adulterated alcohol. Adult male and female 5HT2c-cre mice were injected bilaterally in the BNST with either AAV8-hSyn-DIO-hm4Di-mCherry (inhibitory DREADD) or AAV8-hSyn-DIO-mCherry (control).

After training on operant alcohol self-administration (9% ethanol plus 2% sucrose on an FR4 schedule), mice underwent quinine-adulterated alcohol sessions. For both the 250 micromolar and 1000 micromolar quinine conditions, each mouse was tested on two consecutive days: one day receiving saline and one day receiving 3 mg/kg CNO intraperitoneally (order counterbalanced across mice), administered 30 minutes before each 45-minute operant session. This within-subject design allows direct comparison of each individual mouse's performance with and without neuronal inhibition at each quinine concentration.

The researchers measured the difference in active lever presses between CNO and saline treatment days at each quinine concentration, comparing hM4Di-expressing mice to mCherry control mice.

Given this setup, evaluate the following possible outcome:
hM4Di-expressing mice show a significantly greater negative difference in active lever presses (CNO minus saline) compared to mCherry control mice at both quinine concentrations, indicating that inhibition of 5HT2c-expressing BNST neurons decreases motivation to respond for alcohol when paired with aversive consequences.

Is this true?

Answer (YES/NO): NO